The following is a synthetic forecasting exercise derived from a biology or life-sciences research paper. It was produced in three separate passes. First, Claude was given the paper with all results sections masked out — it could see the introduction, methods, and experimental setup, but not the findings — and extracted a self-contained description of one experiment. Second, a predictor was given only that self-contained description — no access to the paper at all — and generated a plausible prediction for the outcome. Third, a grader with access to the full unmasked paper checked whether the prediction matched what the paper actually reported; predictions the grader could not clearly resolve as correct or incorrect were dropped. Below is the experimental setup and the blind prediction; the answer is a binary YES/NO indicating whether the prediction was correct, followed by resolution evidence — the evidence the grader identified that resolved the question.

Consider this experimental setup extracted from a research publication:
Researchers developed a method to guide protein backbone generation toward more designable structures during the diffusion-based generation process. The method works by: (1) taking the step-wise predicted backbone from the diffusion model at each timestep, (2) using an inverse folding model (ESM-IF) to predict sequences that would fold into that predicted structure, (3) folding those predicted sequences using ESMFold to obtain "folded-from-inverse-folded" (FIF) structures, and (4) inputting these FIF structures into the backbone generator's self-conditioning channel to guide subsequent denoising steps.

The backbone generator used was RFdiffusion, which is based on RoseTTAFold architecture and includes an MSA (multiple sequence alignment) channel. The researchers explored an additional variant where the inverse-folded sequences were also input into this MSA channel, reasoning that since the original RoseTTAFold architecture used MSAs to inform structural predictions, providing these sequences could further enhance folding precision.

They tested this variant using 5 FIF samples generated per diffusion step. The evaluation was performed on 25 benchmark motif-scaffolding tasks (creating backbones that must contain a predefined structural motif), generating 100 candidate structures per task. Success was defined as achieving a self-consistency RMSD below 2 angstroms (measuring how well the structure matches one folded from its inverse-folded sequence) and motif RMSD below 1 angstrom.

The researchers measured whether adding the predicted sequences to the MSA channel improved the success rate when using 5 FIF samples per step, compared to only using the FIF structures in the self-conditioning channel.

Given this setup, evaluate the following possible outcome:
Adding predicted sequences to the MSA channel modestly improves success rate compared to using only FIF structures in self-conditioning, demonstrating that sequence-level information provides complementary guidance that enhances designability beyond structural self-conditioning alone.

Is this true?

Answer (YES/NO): NO